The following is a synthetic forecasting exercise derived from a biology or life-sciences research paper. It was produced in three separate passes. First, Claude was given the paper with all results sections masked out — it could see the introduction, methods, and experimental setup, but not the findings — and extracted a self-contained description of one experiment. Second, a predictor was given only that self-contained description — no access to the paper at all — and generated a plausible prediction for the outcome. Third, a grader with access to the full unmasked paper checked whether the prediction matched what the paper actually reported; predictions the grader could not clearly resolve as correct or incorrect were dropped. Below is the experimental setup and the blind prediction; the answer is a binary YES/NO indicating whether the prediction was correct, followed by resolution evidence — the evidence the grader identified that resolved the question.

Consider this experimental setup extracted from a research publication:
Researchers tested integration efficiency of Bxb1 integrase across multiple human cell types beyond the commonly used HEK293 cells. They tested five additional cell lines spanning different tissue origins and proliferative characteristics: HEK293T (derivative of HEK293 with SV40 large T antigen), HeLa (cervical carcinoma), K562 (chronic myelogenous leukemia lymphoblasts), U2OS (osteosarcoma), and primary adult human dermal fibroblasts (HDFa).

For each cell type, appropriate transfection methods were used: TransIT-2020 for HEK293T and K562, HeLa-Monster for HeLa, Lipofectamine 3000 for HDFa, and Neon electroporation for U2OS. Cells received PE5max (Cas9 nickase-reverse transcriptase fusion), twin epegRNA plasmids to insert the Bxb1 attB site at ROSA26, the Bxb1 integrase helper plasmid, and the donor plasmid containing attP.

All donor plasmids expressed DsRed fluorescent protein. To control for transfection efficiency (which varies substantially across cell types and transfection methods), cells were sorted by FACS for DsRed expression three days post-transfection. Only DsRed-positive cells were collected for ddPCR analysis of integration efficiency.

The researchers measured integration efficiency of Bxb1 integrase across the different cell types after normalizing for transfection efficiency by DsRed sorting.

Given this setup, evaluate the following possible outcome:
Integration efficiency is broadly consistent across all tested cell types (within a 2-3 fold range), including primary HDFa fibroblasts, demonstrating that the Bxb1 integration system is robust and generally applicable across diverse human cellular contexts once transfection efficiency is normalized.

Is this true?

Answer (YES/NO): NO